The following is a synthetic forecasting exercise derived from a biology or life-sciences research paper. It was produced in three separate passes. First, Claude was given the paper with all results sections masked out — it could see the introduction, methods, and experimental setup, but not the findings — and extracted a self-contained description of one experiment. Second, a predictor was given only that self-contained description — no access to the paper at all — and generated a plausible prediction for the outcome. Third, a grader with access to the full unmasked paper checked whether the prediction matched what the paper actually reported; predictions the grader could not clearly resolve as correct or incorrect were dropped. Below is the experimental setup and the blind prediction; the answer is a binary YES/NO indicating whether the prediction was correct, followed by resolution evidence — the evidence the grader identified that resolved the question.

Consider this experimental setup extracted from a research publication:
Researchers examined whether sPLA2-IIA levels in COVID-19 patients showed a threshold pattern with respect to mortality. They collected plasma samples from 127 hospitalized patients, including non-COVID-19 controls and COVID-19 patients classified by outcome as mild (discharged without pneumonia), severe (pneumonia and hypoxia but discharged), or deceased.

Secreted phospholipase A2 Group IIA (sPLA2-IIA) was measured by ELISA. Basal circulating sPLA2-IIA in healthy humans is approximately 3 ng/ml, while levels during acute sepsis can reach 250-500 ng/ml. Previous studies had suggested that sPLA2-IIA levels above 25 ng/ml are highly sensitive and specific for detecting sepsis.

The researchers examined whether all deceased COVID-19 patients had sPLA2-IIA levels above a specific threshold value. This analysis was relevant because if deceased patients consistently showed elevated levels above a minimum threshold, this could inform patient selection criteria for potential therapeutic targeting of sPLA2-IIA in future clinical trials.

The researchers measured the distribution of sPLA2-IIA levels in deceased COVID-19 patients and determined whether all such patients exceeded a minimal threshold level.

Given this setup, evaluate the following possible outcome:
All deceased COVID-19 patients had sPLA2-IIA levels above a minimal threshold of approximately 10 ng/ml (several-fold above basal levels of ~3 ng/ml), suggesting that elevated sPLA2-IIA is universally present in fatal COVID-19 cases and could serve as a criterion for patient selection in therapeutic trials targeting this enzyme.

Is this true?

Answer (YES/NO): YES